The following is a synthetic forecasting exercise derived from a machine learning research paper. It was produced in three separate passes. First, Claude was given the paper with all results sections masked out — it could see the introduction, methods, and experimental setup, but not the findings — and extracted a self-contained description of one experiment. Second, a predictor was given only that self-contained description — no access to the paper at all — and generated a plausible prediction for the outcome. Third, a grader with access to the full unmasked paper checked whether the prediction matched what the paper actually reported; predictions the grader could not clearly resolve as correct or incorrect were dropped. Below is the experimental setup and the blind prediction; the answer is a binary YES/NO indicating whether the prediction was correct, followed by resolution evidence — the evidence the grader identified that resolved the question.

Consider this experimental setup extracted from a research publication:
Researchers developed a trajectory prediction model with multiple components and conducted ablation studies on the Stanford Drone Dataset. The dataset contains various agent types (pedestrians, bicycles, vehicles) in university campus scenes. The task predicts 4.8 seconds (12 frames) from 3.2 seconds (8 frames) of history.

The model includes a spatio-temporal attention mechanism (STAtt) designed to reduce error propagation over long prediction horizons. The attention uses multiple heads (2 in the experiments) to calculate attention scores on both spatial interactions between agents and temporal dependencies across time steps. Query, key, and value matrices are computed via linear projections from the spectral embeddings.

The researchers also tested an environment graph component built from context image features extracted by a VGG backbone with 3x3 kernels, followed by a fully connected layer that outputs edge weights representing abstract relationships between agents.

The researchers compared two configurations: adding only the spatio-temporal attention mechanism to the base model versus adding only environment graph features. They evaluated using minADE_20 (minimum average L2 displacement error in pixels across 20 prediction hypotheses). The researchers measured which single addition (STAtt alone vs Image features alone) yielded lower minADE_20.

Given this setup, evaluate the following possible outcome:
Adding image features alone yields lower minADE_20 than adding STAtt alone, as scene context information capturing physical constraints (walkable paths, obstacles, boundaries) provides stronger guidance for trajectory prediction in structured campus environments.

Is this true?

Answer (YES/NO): YES